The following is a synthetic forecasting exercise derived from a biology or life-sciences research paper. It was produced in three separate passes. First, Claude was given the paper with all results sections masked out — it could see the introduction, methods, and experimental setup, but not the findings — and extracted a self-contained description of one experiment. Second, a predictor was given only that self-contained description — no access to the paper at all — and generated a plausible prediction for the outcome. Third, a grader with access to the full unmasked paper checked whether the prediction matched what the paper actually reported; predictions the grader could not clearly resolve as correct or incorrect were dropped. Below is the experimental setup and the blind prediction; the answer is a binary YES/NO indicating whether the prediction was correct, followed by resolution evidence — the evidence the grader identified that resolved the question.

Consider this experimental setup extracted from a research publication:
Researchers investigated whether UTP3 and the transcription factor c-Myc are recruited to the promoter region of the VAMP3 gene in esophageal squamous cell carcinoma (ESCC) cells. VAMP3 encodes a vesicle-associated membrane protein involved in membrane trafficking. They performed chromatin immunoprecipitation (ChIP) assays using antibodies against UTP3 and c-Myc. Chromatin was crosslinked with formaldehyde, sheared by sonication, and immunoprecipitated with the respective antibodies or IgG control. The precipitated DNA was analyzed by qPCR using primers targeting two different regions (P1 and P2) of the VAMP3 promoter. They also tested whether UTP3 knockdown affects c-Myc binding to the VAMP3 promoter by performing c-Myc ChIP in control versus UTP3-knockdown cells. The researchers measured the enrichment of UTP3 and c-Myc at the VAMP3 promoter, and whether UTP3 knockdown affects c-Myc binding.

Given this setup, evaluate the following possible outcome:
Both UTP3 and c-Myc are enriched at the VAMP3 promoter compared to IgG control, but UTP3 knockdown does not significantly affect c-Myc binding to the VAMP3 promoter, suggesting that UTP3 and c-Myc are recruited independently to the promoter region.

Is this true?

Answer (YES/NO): NO